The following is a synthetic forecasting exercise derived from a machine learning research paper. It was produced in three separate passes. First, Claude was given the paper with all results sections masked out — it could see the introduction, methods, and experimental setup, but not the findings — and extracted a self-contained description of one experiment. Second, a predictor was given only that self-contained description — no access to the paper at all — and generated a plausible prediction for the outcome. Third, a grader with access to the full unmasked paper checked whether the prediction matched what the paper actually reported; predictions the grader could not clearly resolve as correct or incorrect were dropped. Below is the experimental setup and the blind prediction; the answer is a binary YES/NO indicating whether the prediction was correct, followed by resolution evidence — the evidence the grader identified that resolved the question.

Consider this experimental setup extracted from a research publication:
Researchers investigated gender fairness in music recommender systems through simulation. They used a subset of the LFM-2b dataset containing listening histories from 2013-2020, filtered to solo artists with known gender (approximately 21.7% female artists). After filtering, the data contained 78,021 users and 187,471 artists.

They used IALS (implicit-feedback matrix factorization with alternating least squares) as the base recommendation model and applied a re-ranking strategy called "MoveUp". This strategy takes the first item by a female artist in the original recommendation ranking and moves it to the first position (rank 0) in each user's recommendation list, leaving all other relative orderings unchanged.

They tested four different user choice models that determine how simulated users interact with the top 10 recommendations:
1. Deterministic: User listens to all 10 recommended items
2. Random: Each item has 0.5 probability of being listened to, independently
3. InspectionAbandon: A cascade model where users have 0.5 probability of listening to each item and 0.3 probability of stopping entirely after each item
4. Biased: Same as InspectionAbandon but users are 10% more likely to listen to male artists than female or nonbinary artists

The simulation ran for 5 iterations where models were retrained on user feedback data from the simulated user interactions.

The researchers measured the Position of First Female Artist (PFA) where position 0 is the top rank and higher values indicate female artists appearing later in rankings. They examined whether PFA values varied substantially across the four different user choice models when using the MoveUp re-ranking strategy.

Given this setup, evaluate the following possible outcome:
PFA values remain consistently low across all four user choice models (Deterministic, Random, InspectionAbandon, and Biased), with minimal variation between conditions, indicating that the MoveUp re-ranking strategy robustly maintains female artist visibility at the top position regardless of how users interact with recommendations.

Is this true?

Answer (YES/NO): YES